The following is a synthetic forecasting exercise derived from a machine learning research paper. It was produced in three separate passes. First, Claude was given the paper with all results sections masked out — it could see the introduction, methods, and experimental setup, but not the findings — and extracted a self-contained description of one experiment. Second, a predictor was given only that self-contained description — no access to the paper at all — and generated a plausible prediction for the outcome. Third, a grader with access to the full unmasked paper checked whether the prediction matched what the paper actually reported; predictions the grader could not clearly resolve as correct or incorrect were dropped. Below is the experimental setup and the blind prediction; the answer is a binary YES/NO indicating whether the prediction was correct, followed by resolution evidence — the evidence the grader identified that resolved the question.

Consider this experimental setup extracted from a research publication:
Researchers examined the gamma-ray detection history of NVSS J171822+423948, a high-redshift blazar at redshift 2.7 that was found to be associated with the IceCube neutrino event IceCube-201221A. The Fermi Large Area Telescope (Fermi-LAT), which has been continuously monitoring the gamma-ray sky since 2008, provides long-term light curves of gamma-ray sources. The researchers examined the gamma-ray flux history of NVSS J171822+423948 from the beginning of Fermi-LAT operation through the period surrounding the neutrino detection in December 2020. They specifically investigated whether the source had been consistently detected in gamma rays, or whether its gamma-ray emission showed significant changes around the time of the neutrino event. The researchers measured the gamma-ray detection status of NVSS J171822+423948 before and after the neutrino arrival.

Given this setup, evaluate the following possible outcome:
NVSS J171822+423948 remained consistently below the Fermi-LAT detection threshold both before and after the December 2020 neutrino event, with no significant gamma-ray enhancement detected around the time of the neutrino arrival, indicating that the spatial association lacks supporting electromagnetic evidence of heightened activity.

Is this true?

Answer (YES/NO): NO